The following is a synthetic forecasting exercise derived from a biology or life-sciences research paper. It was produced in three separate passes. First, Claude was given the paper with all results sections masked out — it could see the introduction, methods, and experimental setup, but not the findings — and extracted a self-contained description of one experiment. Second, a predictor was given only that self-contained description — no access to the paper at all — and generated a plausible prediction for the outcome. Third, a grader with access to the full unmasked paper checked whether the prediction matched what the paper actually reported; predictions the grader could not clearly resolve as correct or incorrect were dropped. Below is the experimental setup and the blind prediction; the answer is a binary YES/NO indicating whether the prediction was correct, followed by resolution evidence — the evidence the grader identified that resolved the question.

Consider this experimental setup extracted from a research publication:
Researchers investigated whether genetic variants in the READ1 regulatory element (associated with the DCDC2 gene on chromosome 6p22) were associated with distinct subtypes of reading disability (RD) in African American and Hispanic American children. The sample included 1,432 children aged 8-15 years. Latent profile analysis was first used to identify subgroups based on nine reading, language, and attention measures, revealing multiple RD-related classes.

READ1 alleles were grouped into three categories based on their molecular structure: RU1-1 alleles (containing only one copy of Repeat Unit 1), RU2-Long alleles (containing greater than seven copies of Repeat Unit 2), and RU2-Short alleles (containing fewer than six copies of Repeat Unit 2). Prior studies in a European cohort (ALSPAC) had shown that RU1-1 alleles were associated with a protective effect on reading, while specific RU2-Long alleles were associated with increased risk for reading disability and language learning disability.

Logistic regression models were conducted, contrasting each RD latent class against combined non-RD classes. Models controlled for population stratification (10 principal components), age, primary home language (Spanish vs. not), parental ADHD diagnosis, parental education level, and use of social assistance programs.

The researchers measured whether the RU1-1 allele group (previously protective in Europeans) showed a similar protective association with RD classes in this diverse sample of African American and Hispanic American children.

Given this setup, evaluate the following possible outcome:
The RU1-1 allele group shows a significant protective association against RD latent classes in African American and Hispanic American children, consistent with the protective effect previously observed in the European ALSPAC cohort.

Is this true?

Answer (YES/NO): NO